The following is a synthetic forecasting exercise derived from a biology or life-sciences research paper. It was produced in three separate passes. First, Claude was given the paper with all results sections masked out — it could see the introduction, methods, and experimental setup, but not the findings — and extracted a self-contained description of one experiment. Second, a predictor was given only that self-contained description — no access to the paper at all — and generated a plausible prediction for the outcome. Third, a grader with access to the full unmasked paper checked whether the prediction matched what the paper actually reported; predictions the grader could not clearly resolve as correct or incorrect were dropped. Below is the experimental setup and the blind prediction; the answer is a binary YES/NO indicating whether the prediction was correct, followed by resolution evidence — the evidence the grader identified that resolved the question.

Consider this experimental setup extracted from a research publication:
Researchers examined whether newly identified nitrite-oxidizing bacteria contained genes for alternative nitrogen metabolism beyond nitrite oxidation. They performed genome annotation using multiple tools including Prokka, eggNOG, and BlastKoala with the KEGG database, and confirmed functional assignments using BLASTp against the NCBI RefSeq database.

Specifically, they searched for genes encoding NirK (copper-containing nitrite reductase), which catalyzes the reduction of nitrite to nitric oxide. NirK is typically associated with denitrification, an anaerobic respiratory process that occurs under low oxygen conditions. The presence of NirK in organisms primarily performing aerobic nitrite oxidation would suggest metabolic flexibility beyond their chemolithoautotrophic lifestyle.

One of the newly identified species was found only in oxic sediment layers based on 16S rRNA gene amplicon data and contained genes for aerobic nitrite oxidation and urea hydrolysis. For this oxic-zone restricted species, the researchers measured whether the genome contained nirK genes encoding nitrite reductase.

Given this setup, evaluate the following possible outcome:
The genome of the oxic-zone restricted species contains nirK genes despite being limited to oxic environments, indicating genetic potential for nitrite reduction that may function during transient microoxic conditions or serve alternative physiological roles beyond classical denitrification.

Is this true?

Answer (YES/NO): NO